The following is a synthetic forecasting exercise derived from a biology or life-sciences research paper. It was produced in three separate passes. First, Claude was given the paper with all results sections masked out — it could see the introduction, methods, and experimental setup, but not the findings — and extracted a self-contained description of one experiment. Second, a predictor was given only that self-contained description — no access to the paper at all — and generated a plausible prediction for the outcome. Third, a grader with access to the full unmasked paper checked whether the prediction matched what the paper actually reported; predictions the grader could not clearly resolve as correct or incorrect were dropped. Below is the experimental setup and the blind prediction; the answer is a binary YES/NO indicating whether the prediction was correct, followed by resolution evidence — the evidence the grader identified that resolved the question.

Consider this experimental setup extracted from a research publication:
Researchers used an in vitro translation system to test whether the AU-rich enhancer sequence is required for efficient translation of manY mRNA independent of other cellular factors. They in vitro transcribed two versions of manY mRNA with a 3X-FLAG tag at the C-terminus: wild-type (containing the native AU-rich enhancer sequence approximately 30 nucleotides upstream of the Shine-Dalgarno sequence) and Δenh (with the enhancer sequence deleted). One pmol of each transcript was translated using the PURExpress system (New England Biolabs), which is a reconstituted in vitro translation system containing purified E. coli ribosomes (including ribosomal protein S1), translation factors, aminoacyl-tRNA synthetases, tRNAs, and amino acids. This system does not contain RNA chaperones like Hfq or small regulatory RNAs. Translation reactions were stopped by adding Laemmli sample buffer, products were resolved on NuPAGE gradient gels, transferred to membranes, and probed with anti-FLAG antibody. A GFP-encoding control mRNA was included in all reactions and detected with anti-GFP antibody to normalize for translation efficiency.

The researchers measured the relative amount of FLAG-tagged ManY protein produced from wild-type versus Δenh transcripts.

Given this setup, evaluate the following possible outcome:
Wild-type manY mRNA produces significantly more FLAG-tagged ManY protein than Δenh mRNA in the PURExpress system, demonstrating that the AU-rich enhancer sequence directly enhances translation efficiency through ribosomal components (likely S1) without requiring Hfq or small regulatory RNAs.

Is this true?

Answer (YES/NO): YES